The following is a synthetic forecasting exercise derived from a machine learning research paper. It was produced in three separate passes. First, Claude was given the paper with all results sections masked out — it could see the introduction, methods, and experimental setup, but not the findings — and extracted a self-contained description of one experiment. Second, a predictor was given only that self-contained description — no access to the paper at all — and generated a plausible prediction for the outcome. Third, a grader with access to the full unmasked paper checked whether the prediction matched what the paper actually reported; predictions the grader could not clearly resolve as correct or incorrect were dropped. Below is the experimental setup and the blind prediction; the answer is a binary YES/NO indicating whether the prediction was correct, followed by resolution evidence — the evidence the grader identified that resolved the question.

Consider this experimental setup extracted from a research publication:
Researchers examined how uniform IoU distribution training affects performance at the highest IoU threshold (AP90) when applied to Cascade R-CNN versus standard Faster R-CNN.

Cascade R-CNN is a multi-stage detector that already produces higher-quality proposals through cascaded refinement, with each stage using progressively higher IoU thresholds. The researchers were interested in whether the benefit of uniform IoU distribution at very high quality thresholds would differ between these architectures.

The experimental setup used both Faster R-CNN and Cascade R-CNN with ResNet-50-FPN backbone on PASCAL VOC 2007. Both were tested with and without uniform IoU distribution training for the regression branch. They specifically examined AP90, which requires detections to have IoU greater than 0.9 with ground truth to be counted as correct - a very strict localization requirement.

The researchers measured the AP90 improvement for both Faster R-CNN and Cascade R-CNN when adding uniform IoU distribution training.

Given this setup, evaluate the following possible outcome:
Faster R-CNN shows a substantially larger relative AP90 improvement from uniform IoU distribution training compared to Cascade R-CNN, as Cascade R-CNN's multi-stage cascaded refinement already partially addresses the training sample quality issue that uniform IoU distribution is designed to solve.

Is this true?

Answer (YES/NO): YES